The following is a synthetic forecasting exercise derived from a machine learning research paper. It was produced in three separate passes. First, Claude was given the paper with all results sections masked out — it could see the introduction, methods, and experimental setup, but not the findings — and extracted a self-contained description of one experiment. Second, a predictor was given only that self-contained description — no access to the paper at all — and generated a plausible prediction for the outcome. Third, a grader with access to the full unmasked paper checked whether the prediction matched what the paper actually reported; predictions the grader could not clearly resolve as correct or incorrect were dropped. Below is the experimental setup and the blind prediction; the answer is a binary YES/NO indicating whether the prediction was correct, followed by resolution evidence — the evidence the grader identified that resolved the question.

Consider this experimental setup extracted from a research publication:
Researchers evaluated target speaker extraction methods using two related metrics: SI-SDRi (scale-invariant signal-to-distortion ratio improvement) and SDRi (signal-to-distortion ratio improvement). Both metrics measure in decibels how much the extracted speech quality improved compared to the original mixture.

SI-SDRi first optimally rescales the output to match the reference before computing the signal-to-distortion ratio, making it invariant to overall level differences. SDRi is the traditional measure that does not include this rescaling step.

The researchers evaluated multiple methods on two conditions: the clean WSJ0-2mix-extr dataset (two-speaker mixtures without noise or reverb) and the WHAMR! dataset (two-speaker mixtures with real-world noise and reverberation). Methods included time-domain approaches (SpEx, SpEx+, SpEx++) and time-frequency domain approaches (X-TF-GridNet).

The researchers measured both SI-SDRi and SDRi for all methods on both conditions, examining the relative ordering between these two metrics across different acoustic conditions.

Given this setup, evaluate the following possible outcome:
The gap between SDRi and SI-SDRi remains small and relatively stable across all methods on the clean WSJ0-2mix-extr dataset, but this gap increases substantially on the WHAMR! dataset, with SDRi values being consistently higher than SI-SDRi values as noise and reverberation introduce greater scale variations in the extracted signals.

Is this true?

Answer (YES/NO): NO